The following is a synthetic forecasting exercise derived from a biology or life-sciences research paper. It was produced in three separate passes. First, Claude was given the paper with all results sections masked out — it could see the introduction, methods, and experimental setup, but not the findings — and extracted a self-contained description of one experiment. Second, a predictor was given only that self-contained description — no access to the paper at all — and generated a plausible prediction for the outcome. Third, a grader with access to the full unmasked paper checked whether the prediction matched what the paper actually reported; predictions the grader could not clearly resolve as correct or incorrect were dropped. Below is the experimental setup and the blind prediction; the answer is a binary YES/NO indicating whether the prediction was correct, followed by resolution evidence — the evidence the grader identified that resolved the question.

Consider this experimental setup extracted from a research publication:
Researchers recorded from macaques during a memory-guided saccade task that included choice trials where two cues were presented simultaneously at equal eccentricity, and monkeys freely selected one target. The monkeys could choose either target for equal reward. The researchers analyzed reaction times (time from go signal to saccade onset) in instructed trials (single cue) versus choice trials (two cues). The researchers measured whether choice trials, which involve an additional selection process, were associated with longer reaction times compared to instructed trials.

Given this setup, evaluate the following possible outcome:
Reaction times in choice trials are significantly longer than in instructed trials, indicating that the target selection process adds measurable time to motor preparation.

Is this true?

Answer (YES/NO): NO